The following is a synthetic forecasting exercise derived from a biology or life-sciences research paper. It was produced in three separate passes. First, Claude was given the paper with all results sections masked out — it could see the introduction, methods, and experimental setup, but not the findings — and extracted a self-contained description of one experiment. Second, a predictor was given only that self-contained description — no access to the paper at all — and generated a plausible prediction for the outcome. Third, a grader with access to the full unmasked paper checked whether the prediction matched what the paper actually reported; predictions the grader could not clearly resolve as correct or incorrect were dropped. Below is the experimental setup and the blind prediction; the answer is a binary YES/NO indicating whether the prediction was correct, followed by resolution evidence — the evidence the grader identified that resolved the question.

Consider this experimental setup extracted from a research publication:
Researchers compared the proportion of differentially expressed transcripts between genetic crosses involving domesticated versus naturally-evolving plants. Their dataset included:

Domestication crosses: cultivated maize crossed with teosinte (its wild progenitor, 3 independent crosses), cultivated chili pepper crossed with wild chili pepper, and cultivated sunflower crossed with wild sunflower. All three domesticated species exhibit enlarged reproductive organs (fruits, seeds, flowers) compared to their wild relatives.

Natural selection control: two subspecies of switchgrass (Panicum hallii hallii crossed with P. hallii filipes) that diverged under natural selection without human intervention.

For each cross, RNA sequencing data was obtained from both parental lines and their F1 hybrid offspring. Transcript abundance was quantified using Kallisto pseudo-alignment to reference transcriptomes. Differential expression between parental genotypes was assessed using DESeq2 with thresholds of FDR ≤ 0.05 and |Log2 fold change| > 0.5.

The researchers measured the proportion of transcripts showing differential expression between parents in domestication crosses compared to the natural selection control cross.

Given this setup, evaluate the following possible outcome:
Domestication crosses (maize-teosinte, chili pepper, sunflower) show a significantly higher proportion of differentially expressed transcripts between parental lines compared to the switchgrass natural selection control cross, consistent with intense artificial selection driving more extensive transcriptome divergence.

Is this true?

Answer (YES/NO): YES